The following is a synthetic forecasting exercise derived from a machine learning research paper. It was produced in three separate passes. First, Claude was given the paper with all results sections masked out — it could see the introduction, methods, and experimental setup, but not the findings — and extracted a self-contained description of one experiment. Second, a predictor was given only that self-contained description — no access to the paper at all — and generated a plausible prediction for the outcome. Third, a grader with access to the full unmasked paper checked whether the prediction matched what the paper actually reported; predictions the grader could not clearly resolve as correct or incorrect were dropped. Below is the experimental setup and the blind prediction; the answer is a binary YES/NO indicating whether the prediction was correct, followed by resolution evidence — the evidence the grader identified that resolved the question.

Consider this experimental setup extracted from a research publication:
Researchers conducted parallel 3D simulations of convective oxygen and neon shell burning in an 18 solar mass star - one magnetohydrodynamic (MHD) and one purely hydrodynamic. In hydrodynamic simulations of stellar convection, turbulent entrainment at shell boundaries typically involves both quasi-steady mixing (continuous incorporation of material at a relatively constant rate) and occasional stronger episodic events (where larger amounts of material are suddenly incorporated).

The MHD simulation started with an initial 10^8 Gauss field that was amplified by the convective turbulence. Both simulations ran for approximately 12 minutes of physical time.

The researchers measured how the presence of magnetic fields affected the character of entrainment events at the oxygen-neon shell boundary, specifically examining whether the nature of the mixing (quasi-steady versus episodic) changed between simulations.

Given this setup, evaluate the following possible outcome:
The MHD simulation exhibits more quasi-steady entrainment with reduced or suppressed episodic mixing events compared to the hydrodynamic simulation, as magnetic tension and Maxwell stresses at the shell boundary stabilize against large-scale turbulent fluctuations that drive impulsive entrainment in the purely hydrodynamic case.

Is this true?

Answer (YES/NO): YES